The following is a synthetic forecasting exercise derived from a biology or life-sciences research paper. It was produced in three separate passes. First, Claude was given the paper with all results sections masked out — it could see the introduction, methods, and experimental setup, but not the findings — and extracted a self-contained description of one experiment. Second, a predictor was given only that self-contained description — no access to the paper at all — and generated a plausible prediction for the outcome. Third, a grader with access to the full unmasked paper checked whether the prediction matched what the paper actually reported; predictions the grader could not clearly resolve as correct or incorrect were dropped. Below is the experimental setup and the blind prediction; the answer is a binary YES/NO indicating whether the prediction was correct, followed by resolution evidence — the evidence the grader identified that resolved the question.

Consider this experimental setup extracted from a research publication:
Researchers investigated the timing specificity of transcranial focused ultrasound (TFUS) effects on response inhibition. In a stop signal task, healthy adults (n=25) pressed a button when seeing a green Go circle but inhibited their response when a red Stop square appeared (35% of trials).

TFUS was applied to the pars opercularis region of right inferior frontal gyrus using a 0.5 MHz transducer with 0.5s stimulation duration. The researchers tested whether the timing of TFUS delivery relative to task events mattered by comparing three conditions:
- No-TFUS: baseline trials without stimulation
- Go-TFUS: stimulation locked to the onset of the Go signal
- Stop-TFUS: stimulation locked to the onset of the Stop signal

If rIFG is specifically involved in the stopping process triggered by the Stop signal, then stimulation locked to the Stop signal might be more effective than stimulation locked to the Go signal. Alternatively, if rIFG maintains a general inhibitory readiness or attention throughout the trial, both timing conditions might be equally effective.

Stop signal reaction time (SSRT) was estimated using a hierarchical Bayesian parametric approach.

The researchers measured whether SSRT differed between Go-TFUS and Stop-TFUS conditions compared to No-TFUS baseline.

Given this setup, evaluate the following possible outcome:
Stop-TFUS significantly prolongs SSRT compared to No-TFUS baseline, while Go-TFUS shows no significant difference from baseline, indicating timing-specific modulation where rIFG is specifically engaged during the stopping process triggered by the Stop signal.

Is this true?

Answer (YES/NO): NO